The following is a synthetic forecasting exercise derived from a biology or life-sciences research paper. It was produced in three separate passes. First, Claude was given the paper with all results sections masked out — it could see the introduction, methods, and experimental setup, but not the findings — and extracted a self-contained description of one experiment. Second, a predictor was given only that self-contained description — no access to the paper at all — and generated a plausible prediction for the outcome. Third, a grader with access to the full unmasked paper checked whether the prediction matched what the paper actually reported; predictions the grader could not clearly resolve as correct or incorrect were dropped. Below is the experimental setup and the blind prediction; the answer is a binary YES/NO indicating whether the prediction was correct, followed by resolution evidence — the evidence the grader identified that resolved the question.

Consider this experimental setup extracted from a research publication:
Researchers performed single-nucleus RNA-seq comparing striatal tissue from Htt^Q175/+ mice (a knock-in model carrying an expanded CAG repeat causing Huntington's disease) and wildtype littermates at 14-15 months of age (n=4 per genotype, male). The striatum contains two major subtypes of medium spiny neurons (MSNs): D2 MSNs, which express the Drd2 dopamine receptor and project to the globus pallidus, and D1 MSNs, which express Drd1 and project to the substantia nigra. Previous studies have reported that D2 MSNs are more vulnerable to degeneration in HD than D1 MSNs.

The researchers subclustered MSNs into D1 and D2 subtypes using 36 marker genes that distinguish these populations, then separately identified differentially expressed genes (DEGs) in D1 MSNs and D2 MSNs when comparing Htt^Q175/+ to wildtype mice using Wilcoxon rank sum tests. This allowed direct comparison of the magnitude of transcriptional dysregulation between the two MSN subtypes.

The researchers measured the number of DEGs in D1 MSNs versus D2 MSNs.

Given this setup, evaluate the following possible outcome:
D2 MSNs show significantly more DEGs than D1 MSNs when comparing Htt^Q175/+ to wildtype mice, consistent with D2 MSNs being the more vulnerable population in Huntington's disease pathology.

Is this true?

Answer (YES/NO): NO